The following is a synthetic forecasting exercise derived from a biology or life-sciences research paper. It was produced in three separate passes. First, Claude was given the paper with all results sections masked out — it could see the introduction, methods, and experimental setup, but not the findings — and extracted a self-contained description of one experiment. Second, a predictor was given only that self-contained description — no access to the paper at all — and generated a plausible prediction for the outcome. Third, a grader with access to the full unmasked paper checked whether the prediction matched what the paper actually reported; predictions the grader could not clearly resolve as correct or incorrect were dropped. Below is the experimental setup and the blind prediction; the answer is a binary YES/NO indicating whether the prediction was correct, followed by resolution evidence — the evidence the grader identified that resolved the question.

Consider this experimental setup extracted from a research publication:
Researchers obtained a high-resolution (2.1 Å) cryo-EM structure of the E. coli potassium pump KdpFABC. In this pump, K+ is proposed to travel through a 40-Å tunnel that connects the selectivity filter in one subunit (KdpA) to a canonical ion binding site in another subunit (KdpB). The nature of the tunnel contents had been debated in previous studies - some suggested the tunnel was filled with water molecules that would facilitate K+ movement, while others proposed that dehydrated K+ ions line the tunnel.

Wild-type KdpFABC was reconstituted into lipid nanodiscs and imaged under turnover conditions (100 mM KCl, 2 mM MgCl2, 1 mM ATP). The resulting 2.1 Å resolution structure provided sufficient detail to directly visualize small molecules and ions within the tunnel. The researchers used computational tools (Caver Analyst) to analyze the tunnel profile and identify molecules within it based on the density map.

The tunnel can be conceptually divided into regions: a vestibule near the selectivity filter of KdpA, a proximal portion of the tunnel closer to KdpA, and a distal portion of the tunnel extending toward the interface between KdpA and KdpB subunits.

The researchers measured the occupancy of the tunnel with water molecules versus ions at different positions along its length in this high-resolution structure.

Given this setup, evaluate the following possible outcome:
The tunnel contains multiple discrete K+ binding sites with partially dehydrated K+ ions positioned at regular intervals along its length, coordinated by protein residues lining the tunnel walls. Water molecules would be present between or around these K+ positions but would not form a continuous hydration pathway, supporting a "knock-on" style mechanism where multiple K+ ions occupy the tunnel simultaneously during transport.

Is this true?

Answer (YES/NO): NO